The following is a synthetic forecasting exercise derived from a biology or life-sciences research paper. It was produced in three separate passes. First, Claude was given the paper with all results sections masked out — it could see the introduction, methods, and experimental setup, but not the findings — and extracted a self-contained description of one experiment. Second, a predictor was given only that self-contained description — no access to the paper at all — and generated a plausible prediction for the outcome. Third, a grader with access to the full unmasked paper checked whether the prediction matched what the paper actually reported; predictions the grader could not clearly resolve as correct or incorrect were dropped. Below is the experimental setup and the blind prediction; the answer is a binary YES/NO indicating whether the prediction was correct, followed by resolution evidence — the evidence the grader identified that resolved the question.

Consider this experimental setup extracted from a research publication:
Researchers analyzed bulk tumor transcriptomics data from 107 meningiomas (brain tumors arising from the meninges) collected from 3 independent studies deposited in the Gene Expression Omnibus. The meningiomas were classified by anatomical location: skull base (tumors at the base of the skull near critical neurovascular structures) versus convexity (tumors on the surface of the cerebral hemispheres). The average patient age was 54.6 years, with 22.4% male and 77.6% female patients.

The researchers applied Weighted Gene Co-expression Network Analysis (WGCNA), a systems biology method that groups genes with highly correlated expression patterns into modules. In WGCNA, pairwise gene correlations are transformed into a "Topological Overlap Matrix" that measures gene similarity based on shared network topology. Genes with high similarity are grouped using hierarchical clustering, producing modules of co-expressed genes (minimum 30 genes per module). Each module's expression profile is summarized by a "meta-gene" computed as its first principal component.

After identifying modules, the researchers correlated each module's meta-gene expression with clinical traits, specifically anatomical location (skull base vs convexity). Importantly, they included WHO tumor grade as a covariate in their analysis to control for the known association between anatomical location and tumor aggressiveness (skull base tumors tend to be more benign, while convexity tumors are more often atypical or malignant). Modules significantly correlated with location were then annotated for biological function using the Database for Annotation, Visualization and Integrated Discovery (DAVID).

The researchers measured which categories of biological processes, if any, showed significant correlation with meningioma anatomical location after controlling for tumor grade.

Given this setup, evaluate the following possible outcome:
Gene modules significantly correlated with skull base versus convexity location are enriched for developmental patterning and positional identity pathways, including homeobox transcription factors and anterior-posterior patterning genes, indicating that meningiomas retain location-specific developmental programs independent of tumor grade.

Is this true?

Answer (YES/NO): NO